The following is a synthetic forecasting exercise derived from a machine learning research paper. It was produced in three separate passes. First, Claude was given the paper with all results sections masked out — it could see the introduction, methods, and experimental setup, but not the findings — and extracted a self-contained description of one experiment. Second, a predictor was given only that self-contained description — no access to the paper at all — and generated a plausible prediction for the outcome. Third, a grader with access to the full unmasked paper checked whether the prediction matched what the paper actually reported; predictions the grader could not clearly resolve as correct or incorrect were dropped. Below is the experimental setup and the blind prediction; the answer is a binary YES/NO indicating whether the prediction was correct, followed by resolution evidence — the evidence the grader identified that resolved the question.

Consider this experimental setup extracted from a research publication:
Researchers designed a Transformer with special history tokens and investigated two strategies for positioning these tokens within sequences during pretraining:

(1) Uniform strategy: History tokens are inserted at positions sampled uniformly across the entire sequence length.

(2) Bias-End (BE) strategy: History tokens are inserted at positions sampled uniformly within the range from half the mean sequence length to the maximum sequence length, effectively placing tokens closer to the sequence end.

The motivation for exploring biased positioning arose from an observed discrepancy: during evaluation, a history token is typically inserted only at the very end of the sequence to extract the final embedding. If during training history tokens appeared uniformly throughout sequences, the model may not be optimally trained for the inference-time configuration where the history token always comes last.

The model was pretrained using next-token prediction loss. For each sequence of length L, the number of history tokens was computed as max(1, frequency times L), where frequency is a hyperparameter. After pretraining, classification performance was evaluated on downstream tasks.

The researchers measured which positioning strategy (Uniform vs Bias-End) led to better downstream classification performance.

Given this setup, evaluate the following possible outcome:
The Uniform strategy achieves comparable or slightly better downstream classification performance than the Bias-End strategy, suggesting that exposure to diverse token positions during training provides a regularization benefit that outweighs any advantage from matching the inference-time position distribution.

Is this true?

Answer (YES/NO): NO